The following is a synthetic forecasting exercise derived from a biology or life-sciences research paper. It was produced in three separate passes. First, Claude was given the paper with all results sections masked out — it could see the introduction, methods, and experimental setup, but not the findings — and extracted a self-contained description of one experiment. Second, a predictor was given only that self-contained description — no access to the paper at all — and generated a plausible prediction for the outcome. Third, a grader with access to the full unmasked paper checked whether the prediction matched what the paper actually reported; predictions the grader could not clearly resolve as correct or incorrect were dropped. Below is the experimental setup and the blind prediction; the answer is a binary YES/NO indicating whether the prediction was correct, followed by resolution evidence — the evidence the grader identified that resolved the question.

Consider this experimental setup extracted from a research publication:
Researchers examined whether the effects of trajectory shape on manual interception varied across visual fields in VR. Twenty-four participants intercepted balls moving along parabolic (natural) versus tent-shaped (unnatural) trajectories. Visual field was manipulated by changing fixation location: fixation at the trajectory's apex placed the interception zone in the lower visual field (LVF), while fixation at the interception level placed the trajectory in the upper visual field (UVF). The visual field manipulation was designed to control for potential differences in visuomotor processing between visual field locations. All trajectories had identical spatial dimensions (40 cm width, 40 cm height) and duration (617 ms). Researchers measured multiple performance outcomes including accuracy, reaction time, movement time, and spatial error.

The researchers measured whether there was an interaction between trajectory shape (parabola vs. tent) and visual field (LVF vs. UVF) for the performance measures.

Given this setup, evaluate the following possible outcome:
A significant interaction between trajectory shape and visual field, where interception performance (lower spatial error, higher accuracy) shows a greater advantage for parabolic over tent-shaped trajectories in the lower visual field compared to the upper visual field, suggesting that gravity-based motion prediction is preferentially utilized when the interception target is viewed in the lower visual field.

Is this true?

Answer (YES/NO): NO